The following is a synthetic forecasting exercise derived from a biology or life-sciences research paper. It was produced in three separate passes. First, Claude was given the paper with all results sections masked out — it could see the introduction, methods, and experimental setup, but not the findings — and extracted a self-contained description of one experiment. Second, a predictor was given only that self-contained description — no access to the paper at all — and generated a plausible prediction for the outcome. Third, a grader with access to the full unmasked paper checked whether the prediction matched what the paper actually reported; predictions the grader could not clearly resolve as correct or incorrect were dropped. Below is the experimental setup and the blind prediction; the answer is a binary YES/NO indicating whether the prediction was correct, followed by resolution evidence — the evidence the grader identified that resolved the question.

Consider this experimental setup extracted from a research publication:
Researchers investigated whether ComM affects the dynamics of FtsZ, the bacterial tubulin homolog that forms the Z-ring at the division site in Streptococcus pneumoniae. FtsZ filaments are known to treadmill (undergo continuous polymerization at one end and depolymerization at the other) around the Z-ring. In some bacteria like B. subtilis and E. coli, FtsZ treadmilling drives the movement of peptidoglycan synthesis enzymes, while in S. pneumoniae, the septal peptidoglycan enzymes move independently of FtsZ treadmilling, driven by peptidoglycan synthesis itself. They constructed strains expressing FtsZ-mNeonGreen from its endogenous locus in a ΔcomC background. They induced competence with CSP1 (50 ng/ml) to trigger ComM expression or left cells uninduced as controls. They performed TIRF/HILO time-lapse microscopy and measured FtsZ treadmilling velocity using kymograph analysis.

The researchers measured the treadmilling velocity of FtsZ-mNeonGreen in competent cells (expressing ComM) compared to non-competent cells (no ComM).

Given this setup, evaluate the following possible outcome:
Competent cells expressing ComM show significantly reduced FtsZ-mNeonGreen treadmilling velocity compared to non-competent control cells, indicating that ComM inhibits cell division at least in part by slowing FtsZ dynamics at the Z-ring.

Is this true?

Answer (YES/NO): NO